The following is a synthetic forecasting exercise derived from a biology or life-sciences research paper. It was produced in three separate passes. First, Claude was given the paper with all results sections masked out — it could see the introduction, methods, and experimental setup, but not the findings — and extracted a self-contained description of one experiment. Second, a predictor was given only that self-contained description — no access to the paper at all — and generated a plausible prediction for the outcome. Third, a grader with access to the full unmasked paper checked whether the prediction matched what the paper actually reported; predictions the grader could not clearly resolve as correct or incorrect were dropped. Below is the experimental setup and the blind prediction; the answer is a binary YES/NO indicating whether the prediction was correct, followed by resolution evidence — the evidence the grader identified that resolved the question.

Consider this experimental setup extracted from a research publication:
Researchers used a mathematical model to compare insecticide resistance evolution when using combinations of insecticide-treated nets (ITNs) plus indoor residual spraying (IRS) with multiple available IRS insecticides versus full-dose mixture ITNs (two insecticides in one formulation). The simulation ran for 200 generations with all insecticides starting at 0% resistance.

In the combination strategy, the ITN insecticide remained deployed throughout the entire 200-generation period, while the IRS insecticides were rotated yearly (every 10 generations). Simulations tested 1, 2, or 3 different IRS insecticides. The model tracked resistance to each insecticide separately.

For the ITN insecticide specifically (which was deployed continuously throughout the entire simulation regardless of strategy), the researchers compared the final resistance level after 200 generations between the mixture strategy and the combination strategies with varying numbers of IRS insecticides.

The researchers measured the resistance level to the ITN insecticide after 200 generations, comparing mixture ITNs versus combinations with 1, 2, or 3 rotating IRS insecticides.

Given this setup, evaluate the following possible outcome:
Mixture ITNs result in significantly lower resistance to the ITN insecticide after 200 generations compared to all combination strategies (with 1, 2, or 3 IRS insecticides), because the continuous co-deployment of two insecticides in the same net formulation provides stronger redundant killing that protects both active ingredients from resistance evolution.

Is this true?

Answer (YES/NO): YES